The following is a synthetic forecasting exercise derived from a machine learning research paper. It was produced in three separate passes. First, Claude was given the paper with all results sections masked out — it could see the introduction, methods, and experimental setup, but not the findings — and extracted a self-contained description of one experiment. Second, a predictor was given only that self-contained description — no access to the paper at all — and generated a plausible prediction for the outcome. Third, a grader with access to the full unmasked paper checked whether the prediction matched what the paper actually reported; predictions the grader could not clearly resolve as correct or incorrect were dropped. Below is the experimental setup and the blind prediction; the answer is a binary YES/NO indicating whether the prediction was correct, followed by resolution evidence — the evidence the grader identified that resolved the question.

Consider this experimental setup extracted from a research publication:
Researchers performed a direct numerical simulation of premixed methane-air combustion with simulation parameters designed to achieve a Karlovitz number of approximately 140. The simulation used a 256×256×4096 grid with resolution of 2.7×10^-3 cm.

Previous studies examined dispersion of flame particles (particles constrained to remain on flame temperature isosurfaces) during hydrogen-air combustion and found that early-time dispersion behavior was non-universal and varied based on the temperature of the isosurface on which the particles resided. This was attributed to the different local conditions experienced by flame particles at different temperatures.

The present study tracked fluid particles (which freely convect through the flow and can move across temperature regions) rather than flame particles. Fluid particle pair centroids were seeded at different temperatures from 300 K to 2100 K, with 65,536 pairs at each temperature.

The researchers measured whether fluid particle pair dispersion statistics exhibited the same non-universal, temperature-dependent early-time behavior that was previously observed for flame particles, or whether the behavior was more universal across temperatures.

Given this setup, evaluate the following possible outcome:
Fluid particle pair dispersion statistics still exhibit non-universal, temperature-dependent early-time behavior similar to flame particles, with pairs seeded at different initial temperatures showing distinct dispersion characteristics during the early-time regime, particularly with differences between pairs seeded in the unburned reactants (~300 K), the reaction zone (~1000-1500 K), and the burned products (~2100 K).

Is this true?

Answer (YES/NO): NO